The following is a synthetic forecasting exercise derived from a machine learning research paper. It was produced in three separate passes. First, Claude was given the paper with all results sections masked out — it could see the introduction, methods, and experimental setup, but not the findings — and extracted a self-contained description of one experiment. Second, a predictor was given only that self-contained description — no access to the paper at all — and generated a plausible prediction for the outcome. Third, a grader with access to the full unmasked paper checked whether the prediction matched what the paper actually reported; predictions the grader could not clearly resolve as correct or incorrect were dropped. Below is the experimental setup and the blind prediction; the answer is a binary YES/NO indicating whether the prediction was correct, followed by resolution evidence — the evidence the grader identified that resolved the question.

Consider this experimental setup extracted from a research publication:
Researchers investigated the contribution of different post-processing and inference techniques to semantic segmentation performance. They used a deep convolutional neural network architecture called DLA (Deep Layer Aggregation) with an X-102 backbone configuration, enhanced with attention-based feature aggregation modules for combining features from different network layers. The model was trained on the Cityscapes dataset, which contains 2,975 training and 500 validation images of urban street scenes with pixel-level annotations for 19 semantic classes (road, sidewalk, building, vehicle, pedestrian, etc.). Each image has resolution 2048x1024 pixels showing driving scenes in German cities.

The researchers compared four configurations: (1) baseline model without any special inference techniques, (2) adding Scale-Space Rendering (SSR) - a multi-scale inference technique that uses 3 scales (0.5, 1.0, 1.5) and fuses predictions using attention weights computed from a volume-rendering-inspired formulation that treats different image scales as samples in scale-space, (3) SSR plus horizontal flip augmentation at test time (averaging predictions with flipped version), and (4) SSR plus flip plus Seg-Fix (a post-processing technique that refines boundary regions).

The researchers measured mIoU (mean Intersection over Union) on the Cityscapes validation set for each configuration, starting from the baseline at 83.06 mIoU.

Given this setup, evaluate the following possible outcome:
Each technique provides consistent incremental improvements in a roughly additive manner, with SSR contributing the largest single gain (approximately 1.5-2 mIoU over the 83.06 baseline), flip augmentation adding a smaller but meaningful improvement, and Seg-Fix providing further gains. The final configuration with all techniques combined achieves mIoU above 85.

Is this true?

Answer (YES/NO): NO